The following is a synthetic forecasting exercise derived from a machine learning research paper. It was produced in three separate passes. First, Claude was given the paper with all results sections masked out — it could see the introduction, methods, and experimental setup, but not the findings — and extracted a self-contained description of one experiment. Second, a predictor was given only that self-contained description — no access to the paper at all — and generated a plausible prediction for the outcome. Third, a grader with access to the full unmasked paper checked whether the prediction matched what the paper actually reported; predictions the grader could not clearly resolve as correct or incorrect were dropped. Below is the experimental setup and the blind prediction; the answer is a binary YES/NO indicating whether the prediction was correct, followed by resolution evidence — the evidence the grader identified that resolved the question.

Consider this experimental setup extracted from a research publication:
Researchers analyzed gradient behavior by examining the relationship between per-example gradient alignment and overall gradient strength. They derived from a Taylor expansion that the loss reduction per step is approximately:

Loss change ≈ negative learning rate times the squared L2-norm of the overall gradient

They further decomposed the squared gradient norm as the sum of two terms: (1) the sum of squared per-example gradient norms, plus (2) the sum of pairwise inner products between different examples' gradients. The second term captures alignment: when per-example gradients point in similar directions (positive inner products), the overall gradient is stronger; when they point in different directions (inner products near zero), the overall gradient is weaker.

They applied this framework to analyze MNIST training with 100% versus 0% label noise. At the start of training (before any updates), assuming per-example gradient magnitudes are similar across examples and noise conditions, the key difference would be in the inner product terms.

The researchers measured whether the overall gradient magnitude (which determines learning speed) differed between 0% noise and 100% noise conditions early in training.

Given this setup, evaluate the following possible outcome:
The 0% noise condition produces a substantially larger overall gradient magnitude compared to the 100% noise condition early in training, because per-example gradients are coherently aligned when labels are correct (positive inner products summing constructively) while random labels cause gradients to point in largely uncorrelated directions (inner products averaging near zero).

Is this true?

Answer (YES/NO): YES